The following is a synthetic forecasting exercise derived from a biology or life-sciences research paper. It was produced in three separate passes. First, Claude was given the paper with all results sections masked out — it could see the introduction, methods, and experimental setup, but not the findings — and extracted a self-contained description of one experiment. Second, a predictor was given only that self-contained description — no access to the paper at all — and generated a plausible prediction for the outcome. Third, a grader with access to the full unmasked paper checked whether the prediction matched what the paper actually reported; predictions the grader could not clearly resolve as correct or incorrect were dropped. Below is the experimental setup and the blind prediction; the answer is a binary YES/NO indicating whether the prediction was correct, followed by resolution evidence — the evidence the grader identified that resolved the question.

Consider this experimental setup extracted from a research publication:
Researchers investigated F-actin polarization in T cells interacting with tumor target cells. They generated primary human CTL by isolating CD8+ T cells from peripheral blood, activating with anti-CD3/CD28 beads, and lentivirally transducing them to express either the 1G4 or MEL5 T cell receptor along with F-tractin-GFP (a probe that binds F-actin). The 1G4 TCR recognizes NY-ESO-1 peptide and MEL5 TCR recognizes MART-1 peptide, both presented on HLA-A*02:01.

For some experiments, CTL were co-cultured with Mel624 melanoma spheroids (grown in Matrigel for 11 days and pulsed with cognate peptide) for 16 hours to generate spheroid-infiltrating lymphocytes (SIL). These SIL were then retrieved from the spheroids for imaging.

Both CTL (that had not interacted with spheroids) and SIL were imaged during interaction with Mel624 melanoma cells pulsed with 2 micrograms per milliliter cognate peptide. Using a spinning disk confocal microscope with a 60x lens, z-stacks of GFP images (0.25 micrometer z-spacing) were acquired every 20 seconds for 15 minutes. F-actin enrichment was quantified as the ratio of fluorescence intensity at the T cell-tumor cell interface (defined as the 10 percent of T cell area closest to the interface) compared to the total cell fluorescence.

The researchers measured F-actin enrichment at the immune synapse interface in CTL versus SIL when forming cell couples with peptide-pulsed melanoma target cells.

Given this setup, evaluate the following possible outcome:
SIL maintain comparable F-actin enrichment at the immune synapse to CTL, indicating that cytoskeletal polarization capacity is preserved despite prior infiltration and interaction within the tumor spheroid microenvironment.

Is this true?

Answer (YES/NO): YES